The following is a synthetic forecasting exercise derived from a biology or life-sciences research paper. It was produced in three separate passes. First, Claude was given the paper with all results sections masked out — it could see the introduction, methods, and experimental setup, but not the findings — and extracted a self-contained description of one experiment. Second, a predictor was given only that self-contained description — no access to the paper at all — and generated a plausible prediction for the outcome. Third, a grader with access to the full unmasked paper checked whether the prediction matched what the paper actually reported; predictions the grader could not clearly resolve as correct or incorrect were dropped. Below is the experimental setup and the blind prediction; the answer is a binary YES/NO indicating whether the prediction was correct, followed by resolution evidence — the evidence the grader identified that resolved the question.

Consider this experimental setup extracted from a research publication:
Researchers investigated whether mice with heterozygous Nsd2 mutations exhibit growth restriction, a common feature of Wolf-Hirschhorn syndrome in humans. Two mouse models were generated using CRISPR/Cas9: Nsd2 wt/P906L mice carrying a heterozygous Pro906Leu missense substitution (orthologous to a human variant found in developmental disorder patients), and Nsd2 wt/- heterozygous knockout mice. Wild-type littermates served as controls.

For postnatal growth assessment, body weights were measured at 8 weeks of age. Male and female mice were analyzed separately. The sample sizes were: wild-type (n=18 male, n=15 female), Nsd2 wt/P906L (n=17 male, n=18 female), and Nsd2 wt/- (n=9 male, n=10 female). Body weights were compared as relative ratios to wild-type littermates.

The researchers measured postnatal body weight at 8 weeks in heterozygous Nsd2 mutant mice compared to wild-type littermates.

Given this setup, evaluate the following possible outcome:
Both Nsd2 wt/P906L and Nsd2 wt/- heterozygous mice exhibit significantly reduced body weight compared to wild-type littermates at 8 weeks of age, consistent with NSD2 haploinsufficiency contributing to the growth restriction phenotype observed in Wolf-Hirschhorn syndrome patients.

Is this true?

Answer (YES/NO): YES